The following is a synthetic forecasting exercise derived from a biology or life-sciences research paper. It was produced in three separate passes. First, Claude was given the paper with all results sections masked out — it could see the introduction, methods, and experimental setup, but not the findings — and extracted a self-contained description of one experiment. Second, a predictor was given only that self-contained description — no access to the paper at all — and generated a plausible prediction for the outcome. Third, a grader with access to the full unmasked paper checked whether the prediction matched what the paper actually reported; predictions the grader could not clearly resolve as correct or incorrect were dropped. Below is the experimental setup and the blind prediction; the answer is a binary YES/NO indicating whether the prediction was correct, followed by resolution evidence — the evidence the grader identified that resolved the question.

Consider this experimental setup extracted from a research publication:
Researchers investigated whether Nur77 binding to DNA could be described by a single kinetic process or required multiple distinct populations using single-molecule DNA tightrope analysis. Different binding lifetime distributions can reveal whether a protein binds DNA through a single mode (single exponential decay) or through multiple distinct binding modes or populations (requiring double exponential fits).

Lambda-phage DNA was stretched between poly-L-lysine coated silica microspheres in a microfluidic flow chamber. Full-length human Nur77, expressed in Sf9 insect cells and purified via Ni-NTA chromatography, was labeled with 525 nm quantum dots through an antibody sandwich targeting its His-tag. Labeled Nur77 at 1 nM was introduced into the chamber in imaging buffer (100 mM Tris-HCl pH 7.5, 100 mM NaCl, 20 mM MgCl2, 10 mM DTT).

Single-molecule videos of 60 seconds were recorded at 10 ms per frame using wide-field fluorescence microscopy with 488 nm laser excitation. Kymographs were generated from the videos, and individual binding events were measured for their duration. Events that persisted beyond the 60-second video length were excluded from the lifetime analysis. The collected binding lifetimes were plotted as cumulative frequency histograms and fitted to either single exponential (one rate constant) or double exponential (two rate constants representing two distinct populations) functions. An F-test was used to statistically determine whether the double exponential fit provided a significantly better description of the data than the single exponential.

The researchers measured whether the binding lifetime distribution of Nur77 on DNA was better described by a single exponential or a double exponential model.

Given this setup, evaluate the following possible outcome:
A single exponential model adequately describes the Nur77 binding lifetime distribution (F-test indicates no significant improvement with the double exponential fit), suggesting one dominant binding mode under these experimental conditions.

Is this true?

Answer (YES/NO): NO